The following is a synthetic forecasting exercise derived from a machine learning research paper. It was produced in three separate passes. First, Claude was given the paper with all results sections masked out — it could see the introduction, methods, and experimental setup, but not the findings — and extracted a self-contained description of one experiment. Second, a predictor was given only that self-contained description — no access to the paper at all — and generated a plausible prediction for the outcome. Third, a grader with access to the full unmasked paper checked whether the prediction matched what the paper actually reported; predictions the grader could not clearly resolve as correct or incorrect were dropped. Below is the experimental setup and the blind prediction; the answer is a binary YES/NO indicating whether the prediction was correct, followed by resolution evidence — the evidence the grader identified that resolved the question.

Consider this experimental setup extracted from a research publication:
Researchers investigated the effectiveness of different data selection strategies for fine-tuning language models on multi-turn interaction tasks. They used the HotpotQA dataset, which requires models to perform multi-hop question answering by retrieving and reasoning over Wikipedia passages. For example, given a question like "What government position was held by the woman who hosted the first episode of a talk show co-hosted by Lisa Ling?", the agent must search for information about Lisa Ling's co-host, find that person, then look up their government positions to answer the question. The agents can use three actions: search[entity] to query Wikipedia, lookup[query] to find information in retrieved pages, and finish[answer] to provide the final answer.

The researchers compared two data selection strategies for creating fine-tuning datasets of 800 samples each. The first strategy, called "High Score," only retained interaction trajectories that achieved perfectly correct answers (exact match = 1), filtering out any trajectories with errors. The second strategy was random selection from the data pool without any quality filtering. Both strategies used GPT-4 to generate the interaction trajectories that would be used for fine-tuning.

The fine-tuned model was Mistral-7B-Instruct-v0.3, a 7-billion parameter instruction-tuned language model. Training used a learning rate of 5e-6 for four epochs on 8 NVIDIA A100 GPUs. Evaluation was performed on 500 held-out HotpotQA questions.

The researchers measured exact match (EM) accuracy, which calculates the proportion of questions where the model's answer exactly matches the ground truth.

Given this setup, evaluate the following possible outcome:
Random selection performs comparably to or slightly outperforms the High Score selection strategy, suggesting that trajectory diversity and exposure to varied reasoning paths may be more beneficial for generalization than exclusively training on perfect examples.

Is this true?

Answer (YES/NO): NO